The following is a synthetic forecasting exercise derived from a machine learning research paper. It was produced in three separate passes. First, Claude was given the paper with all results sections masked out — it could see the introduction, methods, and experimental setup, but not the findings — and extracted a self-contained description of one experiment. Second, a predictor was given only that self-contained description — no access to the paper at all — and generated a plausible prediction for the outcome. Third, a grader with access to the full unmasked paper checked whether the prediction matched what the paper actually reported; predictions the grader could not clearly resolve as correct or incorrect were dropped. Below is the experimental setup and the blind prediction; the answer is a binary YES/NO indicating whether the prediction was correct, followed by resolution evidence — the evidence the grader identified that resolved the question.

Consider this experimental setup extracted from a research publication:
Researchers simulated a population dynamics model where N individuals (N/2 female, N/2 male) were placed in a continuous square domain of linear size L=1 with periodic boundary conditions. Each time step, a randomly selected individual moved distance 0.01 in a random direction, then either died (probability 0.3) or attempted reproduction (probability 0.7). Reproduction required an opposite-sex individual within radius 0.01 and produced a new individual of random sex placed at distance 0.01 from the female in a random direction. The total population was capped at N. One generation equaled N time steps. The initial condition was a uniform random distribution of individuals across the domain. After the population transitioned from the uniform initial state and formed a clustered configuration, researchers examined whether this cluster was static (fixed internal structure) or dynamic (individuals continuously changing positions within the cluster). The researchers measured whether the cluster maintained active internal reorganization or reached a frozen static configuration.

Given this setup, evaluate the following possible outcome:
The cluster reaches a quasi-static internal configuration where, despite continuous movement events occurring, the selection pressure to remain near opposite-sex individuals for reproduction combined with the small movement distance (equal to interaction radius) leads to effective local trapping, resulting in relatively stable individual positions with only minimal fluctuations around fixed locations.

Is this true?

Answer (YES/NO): NO